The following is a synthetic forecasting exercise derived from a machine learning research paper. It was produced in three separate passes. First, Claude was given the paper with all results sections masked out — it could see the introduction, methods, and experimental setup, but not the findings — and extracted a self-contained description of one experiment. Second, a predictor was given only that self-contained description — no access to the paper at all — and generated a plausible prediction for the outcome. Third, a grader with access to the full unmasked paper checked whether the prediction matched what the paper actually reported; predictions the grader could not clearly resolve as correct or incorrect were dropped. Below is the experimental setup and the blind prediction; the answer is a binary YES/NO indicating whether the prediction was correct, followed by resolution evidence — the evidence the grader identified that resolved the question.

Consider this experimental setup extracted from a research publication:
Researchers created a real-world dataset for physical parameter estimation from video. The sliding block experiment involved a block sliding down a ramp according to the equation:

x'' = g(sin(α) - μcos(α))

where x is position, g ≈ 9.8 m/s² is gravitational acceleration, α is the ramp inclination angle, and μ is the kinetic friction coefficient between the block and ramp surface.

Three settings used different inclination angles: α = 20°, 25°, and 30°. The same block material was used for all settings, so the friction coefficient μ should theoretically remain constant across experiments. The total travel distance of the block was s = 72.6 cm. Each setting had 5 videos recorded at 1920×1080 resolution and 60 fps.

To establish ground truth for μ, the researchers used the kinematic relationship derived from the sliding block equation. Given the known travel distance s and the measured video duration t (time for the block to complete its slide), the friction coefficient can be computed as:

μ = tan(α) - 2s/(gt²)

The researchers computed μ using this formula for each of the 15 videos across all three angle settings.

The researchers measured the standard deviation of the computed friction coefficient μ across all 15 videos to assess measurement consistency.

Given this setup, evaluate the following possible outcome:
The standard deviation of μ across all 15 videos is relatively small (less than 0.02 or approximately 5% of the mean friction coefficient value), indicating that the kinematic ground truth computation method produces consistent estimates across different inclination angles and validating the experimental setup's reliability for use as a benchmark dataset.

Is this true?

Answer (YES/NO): NO